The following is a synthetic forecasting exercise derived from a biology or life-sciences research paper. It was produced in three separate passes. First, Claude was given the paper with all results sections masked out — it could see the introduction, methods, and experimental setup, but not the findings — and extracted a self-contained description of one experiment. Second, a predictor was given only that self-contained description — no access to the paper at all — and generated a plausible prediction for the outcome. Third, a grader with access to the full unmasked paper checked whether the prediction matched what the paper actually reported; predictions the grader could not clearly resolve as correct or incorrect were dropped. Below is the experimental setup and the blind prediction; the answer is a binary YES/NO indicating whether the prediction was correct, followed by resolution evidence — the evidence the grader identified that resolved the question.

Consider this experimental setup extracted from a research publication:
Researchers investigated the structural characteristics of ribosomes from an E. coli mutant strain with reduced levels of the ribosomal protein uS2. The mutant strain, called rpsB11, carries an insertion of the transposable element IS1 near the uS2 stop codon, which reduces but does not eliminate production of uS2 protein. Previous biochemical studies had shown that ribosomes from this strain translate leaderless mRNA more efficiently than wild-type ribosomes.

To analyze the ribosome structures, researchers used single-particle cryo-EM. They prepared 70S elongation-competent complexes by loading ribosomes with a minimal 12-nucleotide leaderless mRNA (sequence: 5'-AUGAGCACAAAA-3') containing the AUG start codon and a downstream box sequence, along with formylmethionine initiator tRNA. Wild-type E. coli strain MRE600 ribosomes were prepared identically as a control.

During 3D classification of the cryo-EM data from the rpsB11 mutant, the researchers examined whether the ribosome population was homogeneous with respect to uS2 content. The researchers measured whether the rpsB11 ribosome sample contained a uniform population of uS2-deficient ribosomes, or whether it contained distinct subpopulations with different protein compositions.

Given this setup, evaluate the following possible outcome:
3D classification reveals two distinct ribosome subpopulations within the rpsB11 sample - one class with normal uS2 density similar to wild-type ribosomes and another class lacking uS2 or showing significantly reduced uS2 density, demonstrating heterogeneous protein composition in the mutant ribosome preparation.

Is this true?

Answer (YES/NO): YES